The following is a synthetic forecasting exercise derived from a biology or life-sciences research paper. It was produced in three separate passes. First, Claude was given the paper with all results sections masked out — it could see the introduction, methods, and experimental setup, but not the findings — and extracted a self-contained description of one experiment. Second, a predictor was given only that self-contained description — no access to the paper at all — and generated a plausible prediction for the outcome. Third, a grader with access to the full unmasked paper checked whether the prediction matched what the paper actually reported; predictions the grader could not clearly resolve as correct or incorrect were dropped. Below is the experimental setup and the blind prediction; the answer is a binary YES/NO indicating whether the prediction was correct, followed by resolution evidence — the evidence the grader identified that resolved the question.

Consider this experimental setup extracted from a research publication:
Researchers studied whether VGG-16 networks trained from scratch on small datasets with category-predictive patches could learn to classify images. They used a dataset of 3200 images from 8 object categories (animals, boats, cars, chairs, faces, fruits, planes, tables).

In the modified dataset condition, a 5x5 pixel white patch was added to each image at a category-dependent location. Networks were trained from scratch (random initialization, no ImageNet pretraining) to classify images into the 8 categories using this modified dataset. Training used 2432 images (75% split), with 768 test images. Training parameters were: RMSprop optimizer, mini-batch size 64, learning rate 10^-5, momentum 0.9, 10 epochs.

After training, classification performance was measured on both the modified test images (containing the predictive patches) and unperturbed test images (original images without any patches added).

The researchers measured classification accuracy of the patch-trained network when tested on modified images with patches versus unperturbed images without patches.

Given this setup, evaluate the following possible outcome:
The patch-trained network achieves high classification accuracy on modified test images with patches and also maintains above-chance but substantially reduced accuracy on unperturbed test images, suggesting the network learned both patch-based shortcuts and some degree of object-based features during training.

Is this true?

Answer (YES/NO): NO